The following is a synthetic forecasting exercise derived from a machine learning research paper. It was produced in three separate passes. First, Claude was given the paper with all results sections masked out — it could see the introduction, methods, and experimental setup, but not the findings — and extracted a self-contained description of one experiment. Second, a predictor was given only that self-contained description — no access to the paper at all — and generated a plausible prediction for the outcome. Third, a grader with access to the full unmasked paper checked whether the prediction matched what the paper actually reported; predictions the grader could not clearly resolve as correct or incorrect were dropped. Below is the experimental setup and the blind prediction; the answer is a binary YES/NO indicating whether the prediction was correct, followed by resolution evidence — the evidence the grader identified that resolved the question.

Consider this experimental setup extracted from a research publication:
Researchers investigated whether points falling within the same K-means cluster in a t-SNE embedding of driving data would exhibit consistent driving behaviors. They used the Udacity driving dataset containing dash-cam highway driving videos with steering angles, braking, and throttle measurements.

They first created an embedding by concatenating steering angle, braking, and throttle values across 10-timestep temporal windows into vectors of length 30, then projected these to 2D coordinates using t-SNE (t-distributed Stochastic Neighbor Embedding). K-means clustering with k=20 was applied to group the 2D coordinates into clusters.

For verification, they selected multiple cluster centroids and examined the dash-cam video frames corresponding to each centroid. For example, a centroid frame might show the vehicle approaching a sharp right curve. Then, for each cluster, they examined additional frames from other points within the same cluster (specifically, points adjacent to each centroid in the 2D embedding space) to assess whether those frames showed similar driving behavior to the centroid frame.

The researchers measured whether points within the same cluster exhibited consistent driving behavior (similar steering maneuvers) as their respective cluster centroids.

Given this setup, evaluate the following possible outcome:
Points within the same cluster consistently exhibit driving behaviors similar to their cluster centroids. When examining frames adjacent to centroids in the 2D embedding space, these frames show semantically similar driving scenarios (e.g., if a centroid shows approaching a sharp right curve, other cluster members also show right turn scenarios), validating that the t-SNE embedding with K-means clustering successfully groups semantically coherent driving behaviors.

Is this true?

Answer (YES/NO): YES